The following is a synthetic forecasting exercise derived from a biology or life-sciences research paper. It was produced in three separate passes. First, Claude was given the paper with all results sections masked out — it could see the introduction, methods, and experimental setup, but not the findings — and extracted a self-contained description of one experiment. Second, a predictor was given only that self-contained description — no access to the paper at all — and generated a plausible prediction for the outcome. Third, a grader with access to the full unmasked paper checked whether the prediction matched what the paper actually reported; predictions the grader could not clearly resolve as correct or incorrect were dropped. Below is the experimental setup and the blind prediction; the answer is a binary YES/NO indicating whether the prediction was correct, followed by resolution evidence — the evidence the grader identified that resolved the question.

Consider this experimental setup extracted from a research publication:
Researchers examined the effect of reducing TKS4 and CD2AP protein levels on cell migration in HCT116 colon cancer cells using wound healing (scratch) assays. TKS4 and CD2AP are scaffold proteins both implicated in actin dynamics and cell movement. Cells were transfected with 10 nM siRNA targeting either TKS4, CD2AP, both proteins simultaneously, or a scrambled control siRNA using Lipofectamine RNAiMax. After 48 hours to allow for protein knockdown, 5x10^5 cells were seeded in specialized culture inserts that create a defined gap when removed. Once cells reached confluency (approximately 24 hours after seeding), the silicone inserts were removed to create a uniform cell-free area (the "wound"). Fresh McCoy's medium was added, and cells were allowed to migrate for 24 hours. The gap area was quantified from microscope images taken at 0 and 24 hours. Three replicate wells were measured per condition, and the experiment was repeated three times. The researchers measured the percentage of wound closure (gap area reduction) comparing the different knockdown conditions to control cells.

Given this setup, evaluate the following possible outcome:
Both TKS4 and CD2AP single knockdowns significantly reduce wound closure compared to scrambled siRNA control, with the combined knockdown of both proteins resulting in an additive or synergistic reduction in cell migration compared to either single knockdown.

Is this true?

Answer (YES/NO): NO